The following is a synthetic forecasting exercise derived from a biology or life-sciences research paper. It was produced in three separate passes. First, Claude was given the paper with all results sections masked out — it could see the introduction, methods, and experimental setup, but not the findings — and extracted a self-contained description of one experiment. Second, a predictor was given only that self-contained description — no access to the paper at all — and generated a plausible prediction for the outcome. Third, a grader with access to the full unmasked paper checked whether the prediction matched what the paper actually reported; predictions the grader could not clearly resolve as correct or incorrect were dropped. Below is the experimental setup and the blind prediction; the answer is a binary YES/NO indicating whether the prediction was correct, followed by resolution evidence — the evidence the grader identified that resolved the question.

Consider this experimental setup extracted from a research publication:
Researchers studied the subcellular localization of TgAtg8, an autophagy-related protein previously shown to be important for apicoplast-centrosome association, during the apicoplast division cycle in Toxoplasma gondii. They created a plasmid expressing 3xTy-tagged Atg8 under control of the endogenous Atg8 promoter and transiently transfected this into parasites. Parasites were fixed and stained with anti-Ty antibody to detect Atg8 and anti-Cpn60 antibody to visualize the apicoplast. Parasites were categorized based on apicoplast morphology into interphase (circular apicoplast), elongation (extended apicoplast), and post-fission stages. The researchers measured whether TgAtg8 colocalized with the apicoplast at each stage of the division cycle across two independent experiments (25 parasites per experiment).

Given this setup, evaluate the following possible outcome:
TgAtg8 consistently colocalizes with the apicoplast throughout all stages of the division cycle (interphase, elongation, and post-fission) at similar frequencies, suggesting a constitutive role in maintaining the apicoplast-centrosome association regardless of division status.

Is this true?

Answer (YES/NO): YES